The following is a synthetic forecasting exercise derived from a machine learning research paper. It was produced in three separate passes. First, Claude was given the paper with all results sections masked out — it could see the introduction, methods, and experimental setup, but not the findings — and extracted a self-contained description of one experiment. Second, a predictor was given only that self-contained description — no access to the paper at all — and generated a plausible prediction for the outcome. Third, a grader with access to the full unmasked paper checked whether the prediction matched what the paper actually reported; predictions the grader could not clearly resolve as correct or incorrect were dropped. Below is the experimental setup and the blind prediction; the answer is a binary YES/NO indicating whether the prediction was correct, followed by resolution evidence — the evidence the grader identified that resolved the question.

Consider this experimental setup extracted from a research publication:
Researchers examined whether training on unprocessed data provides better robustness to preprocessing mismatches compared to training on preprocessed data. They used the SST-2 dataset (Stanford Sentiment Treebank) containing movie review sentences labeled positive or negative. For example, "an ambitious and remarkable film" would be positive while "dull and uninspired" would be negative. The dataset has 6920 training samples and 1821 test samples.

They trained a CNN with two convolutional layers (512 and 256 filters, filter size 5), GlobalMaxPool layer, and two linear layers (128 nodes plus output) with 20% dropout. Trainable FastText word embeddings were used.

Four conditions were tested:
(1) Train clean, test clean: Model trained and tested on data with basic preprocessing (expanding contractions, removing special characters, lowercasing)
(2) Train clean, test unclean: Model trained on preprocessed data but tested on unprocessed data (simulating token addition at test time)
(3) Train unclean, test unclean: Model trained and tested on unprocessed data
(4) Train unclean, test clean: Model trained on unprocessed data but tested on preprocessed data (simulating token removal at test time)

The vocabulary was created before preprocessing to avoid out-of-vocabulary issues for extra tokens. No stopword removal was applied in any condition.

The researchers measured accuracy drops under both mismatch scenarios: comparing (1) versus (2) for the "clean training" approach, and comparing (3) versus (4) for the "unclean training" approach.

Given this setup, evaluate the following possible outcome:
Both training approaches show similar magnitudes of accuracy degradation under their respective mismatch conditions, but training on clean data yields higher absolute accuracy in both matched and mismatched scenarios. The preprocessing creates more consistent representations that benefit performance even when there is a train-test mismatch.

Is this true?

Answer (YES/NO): NO